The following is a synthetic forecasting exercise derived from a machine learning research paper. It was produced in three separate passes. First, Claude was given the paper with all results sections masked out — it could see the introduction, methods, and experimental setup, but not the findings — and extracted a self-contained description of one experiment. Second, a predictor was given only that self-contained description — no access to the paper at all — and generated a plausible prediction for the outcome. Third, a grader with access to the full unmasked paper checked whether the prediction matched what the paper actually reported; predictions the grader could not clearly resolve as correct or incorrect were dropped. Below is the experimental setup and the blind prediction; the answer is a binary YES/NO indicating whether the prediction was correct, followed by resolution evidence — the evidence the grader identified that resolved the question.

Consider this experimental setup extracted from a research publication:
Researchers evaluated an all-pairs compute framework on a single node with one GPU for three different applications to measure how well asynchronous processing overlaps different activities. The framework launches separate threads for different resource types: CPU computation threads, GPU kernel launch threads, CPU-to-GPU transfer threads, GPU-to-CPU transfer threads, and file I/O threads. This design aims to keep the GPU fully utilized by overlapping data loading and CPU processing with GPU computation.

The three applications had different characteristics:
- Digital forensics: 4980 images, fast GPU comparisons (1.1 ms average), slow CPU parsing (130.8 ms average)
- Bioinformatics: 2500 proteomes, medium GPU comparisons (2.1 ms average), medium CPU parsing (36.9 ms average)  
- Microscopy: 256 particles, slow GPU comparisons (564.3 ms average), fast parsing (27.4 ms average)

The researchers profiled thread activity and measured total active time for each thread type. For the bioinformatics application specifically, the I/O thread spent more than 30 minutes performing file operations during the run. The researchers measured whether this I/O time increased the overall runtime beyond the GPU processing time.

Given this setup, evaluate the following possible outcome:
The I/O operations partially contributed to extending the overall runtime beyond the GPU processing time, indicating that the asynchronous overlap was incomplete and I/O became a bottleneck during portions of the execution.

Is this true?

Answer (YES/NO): NO